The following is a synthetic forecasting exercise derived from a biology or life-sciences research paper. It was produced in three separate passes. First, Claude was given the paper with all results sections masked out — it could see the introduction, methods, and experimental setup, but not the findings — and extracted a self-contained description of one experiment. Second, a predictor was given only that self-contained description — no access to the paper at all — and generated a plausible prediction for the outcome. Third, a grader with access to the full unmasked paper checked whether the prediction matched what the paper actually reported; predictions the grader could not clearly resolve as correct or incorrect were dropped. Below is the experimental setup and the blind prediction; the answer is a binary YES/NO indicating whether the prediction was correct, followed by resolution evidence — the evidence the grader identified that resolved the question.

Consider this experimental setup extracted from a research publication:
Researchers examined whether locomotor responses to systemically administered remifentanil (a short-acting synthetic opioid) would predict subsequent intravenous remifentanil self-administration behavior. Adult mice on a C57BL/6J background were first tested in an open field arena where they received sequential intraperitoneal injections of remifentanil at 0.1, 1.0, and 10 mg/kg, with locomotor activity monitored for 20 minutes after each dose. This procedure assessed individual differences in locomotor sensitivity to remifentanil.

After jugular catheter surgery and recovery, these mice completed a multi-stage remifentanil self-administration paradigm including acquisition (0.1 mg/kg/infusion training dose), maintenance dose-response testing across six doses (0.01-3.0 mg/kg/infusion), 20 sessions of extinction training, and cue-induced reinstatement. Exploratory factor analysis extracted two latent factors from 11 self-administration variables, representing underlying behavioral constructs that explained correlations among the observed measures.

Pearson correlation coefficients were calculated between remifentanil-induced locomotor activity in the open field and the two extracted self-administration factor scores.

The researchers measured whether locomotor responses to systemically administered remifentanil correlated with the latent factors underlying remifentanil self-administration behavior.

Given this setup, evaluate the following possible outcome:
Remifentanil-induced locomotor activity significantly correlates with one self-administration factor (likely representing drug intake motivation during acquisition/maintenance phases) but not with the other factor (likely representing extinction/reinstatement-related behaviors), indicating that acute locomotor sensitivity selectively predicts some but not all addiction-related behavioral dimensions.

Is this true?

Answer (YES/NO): NO